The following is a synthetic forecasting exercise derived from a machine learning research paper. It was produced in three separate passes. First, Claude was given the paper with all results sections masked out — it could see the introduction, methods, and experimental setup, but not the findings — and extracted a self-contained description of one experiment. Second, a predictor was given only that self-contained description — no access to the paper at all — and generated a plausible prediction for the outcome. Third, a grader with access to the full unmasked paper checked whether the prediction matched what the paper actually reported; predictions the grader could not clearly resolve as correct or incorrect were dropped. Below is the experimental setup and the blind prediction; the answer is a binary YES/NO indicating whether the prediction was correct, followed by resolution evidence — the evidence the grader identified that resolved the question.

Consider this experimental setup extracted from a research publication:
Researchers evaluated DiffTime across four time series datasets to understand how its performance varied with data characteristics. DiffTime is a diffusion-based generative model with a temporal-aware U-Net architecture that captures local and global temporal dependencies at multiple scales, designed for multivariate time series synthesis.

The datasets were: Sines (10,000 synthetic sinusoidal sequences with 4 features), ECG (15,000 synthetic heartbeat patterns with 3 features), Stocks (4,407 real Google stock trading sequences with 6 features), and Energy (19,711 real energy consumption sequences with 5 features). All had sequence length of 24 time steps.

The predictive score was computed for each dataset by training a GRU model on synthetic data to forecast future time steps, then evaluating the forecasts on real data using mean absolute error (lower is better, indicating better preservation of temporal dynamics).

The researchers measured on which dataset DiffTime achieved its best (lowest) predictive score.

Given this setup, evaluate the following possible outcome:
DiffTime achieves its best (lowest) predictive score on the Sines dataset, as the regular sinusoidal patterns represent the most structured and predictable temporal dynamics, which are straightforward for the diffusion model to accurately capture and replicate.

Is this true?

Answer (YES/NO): NO